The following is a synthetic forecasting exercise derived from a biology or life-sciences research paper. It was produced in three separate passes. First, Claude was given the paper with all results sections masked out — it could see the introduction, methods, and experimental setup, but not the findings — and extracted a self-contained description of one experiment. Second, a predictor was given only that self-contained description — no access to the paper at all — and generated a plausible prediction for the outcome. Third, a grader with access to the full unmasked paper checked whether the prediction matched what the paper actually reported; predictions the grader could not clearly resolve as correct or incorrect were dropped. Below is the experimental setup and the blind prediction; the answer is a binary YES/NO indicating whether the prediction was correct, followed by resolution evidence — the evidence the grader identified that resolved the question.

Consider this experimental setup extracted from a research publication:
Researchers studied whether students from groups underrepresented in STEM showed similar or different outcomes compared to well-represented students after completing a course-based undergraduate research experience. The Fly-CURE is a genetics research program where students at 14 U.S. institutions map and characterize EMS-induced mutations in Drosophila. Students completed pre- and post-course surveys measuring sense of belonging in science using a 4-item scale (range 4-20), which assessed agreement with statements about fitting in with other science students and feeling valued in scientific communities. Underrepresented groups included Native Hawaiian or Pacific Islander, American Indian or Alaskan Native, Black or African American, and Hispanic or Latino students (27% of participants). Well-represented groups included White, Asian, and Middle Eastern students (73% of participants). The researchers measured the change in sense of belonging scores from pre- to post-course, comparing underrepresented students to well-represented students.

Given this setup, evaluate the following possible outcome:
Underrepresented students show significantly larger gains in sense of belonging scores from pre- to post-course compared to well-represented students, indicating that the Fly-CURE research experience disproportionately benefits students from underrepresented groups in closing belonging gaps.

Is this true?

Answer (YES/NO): NO